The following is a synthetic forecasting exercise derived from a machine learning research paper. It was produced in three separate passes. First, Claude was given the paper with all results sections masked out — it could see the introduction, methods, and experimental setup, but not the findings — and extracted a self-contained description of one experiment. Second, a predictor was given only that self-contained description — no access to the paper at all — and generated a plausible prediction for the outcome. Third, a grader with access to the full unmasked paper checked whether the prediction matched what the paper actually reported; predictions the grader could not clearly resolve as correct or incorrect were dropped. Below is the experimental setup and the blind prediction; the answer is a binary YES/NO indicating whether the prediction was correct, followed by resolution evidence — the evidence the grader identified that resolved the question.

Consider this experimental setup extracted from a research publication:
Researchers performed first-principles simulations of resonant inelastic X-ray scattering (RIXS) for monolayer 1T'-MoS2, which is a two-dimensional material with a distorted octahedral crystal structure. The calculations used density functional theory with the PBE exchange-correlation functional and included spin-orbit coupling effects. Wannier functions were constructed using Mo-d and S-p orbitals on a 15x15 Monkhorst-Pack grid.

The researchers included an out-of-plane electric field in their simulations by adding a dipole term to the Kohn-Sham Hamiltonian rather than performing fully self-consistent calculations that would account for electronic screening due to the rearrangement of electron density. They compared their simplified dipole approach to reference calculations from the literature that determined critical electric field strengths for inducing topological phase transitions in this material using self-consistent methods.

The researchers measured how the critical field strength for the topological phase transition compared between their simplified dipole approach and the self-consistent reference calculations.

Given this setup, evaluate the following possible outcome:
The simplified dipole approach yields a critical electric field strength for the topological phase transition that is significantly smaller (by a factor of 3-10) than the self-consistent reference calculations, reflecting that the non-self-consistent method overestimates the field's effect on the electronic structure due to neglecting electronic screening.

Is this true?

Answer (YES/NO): NO